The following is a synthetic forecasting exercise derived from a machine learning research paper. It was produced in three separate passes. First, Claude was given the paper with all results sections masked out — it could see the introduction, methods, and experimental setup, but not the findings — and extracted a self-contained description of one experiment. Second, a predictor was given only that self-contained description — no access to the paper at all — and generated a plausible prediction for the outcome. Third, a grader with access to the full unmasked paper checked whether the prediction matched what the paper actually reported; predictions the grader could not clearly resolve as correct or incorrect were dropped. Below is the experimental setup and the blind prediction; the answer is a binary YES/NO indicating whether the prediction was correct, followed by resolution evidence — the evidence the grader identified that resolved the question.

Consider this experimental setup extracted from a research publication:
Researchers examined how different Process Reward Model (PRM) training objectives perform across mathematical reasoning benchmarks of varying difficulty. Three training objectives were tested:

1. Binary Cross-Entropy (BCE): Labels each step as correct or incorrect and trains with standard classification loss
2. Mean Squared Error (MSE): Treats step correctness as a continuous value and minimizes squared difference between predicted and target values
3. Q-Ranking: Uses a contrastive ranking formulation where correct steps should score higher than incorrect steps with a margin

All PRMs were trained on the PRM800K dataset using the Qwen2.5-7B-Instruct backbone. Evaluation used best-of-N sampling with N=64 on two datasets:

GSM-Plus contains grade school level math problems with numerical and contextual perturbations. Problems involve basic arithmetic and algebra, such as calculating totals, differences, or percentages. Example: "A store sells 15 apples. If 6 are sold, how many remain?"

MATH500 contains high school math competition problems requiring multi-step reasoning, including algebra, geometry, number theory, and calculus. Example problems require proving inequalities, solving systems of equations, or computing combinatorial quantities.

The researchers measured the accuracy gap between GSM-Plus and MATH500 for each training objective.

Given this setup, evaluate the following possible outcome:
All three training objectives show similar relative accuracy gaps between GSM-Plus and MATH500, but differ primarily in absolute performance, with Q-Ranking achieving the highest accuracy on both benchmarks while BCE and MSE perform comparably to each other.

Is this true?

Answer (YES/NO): NO